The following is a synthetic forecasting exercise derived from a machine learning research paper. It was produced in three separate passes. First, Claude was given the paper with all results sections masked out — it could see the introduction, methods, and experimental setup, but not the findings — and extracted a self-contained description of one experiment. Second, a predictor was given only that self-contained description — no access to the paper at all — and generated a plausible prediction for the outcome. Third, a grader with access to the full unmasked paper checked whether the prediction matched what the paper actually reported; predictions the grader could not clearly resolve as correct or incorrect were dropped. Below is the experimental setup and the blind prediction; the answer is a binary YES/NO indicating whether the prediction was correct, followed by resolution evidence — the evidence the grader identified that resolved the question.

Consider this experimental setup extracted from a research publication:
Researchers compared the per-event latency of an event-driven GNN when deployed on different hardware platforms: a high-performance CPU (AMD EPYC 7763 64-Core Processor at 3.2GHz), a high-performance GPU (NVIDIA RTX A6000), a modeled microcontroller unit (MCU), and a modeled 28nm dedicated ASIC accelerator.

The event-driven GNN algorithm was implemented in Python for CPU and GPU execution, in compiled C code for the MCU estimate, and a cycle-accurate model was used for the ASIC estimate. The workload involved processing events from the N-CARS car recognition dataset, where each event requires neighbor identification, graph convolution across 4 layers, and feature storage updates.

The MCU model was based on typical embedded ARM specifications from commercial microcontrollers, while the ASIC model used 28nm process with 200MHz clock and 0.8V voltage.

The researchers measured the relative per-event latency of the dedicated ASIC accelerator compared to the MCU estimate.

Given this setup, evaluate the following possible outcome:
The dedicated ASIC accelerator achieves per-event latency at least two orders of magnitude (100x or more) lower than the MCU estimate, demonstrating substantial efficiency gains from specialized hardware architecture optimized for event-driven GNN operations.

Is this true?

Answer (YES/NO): YES